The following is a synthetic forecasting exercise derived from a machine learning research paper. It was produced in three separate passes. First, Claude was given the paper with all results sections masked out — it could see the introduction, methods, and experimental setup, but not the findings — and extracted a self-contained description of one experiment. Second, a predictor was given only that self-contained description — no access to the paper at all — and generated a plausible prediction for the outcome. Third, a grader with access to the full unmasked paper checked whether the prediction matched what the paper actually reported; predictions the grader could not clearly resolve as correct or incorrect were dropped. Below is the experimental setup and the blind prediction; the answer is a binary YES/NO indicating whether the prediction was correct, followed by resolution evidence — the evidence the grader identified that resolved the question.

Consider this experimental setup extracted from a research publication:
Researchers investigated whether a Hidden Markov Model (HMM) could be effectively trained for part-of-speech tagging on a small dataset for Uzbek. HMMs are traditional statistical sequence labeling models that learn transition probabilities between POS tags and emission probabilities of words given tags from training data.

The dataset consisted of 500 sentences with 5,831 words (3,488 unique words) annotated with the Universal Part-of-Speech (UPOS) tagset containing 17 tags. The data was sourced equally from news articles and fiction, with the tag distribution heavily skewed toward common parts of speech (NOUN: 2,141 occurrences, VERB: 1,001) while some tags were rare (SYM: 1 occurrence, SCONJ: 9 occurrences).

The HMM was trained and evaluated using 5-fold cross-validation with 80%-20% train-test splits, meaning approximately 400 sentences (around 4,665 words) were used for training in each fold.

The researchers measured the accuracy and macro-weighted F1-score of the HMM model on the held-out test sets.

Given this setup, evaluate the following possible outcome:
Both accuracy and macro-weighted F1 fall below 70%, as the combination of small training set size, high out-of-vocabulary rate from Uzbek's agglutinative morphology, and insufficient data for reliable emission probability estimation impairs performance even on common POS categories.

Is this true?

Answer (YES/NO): NO